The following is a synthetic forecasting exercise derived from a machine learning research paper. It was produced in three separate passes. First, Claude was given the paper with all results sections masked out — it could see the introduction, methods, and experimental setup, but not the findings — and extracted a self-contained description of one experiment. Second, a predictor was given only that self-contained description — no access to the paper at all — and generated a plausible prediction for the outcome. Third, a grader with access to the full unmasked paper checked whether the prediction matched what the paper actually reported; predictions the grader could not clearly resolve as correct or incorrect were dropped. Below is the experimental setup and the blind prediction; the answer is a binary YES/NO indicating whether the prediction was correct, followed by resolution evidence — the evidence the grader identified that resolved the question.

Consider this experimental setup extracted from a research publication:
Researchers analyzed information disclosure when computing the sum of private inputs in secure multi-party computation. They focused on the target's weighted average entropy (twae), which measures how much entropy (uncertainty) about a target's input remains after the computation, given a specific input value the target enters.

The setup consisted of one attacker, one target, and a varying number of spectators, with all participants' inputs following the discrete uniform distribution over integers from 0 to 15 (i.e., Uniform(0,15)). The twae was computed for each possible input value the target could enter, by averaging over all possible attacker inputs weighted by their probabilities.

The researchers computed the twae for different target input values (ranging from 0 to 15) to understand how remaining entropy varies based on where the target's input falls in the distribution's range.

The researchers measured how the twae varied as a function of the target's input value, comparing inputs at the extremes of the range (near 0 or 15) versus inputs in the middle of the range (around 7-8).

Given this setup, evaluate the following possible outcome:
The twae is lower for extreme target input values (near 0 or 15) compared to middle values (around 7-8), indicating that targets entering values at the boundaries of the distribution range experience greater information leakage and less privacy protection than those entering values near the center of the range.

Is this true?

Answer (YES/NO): YES